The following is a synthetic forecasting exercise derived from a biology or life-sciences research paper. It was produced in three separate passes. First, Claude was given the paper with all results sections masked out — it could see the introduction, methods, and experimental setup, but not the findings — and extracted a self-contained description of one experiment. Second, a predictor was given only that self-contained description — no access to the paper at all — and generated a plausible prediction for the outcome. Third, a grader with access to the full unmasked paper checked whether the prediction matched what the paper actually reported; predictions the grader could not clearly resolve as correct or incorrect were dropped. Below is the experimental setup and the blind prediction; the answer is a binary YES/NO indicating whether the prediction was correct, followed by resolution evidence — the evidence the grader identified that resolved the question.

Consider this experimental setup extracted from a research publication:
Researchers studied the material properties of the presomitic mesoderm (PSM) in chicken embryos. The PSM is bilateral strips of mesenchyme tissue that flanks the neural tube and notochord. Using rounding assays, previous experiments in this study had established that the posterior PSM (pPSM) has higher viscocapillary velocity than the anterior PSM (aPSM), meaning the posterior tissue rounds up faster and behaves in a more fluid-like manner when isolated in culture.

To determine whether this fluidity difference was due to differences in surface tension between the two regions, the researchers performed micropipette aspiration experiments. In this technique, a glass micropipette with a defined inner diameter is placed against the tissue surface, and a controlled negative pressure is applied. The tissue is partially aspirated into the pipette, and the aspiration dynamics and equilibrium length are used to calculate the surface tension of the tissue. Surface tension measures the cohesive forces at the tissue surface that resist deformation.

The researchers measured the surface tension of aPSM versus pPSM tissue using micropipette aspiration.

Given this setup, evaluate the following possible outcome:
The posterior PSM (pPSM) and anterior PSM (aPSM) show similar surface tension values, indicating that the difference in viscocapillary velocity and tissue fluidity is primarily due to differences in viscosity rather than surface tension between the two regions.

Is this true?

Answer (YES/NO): YES